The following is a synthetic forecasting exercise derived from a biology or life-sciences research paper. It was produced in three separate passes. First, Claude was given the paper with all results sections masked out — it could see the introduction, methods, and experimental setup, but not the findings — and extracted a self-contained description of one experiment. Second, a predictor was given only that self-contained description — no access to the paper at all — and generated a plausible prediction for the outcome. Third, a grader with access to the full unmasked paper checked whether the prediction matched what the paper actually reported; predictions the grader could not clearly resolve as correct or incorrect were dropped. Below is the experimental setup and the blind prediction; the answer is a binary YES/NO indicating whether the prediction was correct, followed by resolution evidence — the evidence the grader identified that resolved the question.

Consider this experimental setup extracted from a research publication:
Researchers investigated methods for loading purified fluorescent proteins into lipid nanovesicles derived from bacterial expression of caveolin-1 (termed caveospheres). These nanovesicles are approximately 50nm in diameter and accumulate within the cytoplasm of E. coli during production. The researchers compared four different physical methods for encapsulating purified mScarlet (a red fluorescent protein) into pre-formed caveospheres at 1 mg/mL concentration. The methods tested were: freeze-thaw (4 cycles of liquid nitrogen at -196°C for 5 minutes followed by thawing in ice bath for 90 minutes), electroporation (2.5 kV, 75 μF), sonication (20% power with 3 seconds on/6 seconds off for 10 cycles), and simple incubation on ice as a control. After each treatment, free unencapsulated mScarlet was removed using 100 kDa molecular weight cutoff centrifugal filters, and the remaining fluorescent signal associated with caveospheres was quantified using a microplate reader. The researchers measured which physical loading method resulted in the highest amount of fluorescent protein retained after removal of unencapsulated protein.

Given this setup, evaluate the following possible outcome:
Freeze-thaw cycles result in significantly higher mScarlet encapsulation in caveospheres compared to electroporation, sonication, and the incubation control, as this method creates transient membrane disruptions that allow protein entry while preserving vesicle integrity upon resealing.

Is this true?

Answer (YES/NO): NO